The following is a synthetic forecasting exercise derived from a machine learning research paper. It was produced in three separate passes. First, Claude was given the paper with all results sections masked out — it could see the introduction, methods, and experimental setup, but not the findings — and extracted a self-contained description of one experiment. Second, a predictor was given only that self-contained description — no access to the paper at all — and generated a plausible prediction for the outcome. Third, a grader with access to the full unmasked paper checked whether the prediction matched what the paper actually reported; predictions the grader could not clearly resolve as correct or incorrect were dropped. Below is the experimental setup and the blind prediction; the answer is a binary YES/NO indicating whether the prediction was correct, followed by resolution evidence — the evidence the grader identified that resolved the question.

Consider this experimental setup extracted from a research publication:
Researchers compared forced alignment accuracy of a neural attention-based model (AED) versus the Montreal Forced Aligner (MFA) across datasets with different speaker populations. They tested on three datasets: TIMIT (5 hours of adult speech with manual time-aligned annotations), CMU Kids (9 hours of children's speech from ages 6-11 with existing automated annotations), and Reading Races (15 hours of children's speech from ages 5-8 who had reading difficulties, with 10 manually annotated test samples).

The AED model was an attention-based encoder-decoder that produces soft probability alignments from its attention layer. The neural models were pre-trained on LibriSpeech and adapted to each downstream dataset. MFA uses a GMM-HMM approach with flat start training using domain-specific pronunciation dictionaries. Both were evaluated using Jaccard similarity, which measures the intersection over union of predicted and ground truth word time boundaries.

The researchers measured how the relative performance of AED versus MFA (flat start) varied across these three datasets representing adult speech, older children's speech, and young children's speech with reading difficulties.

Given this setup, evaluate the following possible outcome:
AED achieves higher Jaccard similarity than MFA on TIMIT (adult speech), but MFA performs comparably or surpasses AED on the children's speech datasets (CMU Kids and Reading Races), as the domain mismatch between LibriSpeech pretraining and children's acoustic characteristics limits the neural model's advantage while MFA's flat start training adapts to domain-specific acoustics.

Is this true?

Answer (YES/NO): NO